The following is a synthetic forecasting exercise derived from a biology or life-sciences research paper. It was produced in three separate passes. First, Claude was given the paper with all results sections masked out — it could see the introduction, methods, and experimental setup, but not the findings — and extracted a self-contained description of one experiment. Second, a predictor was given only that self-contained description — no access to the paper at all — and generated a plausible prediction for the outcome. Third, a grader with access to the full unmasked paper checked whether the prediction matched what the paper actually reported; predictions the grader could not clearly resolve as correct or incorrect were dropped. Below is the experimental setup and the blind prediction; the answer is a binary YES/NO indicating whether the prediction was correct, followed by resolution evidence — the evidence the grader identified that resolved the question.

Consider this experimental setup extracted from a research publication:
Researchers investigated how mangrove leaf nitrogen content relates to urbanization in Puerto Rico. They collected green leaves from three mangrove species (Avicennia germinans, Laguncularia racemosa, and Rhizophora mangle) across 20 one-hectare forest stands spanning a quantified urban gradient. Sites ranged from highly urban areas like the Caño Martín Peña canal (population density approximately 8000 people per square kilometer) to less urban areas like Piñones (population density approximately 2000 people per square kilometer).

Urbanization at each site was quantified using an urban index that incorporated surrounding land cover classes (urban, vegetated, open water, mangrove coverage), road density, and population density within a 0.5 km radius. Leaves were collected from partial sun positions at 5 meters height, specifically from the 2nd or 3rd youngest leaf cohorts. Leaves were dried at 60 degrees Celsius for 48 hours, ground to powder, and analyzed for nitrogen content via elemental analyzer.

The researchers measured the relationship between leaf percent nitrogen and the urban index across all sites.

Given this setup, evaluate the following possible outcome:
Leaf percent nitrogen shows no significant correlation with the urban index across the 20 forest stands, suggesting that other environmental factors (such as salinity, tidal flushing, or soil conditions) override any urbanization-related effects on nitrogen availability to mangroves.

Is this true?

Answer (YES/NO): NO